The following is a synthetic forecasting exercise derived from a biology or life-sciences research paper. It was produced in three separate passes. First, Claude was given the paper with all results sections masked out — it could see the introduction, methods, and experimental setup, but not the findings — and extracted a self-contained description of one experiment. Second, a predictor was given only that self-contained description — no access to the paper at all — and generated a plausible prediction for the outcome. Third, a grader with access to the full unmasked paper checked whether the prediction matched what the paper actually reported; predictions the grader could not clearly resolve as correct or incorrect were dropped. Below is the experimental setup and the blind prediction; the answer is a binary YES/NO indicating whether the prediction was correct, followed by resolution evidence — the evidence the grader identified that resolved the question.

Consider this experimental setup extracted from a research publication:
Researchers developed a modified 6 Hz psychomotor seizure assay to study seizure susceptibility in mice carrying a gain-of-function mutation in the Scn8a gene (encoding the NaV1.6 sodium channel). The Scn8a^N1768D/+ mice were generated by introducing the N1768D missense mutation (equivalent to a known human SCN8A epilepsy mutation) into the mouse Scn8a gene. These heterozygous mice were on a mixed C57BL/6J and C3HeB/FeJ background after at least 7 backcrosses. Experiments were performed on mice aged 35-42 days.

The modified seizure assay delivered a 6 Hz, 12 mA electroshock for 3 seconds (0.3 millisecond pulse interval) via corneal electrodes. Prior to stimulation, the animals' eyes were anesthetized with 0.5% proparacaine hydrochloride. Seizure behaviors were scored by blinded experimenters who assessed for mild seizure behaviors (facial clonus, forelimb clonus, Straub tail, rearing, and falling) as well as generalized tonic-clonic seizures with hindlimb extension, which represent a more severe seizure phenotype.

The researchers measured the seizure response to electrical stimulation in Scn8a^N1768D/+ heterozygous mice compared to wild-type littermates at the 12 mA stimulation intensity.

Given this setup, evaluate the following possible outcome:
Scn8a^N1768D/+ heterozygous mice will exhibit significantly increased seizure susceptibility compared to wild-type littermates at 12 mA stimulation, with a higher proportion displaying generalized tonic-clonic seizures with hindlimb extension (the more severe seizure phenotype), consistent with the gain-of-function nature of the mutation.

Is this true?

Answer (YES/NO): YES